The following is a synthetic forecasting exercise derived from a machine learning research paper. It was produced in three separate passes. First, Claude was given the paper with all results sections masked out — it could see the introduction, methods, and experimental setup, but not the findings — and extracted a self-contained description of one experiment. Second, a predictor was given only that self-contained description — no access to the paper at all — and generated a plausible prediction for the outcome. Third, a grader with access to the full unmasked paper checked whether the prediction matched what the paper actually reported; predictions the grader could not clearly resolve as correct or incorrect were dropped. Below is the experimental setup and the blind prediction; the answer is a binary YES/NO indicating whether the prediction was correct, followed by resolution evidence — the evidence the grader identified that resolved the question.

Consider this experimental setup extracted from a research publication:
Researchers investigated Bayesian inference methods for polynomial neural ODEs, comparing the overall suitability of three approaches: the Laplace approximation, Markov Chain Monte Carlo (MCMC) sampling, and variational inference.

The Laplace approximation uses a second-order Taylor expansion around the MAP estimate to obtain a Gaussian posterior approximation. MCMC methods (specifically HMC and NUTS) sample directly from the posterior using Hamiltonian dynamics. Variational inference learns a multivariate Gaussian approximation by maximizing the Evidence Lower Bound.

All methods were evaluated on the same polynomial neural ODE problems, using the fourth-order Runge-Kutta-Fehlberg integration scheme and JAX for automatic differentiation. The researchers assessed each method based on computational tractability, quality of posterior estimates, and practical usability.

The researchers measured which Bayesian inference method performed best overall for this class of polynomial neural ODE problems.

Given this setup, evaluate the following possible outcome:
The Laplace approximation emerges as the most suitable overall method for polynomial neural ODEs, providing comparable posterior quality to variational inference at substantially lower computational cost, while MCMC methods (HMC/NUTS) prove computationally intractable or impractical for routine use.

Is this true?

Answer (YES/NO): NO